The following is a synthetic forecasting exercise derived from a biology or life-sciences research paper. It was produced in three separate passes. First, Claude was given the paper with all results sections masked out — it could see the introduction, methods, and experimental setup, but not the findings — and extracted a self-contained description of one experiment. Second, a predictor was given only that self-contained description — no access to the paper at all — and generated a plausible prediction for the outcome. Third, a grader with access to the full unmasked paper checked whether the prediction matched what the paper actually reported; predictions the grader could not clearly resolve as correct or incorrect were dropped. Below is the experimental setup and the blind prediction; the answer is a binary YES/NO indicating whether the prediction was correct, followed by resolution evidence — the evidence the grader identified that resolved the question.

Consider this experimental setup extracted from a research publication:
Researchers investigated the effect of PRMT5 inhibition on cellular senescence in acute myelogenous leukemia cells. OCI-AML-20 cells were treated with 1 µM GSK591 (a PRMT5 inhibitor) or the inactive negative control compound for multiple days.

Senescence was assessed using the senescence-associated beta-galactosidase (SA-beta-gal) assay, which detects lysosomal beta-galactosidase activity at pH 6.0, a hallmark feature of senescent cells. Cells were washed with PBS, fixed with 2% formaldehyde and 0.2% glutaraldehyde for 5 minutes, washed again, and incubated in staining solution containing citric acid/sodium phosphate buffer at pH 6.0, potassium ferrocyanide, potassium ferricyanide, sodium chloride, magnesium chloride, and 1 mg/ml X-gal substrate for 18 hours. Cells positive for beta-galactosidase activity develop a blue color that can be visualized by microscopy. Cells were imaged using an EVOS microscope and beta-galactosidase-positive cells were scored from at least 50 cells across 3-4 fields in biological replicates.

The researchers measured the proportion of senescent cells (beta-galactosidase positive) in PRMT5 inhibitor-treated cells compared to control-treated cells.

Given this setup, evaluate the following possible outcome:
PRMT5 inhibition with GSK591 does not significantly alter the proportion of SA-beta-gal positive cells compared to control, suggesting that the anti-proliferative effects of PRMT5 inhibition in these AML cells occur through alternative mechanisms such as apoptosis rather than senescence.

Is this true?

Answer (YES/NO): NO